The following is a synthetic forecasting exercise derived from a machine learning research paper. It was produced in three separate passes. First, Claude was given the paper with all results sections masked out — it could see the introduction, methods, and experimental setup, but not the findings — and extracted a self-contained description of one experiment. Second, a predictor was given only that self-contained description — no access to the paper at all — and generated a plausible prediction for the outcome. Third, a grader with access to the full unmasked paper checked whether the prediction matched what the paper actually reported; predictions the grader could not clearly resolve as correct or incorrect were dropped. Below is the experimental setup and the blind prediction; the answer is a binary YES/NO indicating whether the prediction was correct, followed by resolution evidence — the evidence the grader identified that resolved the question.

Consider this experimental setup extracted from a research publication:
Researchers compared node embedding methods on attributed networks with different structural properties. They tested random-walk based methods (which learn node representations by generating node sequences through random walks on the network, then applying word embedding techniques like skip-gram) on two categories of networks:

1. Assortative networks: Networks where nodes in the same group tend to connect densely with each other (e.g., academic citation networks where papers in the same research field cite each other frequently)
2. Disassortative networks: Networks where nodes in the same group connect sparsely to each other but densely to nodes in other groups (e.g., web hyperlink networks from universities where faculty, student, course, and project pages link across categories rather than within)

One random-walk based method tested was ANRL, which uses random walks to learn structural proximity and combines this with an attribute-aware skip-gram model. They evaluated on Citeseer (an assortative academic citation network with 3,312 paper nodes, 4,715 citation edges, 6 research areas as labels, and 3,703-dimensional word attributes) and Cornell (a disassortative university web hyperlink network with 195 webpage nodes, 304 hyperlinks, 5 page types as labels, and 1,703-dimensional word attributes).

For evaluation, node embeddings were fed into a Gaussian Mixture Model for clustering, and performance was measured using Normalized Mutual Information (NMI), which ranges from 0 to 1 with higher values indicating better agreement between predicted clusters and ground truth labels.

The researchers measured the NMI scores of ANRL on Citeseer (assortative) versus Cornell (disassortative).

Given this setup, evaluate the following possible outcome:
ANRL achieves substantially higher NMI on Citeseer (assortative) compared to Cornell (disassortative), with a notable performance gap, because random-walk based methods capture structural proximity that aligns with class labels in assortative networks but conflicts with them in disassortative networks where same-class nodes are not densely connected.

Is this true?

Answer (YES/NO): YES